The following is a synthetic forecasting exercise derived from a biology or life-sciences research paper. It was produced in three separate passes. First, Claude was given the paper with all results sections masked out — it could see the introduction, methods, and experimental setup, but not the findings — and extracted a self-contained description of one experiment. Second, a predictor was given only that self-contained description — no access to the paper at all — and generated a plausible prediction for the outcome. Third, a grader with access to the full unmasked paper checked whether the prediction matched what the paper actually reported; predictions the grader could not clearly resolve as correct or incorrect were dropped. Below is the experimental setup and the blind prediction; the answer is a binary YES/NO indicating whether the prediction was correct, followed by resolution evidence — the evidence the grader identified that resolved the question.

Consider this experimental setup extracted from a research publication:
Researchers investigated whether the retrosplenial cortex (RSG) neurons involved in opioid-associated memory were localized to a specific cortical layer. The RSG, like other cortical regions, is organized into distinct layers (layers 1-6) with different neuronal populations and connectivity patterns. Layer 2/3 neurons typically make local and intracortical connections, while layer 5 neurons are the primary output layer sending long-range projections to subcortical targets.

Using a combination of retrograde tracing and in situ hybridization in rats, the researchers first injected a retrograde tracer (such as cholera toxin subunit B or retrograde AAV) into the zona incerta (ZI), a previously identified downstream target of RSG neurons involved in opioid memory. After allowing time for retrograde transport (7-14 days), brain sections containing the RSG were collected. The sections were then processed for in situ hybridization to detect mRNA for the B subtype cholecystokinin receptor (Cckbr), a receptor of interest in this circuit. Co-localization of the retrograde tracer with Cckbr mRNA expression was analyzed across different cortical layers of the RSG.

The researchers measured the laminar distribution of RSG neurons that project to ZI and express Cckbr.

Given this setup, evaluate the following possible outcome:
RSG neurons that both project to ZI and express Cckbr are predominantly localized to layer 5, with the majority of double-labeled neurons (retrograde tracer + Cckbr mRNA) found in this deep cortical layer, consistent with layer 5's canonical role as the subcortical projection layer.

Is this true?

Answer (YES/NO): YES